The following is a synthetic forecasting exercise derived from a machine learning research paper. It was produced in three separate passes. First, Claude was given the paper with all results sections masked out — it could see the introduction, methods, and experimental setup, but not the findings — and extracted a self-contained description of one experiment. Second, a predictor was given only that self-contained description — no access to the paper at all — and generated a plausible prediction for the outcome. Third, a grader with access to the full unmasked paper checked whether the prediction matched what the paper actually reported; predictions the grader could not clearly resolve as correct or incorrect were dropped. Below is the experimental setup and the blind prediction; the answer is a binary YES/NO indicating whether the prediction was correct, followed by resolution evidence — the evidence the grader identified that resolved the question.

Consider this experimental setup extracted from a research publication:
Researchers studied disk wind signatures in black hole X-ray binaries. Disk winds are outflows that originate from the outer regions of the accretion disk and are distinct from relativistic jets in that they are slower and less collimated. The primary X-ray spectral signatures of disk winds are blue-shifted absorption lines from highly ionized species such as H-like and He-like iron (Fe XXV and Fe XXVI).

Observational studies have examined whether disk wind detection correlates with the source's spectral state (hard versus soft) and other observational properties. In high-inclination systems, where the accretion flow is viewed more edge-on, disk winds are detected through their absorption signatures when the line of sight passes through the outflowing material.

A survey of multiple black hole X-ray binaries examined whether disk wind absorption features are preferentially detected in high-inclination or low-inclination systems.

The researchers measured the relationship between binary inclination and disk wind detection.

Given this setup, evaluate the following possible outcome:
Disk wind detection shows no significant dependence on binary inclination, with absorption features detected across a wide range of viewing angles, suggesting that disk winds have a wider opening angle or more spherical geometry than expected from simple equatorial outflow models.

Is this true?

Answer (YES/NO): NO